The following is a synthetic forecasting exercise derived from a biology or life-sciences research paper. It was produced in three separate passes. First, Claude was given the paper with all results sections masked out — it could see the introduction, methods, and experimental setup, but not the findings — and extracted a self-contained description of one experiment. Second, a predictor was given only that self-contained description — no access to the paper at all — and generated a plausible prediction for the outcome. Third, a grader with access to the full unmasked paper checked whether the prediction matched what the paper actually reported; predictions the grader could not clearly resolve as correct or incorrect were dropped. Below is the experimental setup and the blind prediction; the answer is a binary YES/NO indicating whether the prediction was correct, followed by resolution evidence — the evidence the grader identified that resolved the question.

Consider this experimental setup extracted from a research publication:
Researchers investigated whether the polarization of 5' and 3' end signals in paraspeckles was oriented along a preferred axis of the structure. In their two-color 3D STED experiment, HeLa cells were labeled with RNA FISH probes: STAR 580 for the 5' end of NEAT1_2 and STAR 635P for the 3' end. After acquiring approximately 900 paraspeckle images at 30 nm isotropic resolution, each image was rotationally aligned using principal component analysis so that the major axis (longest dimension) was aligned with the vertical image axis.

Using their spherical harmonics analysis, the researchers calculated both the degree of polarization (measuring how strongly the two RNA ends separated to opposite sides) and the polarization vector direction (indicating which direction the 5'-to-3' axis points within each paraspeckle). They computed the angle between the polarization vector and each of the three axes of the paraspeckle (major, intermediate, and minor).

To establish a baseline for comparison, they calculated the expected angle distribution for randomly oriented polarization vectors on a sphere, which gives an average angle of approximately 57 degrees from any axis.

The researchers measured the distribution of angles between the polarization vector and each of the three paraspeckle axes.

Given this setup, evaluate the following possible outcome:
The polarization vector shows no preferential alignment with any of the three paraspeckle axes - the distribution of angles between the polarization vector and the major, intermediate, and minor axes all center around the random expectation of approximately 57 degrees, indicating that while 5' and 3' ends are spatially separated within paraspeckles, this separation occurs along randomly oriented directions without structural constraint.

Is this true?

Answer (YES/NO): NO